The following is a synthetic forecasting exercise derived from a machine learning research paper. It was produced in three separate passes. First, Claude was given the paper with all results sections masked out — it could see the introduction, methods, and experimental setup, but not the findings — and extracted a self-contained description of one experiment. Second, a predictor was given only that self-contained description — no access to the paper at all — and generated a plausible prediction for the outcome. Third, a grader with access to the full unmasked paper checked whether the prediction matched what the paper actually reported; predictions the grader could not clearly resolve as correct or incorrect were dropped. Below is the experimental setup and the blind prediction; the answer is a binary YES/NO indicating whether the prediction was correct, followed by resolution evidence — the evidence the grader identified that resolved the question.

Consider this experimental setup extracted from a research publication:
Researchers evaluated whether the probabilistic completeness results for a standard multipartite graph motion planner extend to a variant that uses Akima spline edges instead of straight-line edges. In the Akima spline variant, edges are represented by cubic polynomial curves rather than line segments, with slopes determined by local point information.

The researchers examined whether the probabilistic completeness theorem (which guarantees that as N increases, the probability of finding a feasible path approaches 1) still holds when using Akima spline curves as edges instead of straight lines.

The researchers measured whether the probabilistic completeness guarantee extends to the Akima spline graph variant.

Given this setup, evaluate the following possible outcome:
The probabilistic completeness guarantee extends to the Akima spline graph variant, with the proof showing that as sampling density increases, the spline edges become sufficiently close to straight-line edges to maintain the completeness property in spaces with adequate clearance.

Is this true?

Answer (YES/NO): NO